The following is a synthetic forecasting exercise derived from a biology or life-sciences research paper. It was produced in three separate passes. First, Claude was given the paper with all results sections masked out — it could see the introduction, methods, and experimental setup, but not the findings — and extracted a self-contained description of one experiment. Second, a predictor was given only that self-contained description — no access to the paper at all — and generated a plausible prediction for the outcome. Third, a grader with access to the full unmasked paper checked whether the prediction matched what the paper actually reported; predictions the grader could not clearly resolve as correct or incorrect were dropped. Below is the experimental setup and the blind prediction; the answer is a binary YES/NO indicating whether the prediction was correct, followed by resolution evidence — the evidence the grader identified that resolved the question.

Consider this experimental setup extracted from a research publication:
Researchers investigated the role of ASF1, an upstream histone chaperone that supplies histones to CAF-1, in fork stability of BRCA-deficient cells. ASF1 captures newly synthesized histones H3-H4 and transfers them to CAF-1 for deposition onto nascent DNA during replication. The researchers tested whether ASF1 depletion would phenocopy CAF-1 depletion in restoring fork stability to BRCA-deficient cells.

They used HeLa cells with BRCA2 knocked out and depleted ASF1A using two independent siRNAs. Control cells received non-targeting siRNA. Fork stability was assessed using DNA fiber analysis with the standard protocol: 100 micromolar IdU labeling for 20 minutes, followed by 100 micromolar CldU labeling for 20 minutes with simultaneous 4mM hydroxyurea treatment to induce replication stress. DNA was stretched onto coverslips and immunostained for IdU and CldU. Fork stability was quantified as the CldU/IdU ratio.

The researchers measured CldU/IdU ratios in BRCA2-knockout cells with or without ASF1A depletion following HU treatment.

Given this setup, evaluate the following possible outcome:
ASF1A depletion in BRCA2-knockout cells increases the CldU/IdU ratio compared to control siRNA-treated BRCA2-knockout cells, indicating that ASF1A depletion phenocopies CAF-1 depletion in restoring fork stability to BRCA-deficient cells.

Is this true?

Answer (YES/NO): NO